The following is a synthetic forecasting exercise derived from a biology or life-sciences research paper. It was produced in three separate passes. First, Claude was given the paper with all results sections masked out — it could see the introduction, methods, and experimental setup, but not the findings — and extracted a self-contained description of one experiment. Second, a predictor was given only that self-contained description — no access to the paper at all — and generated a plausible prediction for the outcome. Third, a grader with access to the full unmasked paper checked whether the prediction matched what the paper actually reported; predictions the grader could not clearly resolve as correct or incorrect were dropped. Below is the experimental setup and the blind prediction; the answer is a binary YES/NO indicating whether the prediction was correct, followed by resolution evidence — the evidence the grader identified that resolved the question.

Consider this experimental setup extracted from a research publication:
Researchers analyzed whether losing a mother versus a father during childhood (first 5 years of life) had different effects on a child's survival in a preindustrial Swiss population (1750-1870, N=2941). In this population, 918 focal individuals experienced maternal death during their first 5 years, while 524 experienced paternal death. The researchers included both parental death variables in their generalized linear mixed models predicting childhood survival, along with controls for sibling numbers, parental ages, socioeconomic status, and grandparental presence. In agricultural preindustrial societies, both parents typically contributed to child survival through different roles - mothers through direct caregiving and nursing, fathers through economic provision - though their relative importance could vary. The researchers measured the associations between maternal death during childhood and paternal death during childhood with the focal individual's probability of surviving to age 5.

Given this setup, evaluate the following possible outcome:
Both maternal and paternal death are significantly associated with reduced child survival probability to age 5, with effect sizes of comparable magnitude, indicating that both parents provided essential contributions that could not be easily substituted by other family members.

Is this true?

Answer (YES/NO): NO